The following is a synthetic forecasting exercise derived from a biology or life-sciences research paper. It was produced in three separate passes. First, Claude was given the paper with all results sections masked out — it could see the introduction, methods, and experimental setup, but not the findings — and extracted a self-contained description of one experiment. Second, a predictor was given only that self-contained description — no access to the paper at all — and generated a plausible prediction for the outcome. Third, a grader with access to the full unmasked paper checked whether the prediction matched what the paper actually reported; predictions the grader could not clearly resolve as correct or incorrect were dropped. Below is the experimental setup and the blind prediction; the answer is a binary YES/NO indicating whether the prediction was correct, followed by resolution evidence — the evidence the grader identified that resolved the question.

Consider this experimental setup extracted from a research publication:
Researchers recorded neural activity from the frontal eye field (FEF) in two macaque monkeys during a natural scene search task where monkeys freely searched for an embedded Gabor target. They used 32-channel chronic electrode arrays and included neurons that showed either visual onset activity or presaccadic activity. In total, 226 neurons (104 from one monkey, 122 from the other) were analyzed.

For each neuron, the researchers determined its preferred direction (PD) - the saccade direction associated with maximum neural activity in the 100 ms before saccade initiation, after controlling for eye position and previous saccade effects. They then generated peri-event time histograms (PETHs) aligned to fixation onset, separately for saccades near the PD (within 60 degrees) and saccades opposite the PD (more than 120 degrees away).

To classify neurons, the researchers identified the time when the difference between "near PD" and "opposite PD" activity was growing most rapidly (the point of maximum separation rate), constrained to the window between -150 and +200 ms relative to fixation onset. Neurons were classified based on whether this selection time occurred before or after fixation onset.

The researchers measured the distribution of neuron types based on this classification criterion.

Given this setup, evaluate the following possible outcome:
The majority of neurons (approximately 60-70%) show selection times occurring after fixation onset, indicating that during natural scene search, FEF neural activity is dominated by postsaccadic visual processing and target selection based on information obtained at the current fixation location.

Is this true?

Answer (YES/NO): NO